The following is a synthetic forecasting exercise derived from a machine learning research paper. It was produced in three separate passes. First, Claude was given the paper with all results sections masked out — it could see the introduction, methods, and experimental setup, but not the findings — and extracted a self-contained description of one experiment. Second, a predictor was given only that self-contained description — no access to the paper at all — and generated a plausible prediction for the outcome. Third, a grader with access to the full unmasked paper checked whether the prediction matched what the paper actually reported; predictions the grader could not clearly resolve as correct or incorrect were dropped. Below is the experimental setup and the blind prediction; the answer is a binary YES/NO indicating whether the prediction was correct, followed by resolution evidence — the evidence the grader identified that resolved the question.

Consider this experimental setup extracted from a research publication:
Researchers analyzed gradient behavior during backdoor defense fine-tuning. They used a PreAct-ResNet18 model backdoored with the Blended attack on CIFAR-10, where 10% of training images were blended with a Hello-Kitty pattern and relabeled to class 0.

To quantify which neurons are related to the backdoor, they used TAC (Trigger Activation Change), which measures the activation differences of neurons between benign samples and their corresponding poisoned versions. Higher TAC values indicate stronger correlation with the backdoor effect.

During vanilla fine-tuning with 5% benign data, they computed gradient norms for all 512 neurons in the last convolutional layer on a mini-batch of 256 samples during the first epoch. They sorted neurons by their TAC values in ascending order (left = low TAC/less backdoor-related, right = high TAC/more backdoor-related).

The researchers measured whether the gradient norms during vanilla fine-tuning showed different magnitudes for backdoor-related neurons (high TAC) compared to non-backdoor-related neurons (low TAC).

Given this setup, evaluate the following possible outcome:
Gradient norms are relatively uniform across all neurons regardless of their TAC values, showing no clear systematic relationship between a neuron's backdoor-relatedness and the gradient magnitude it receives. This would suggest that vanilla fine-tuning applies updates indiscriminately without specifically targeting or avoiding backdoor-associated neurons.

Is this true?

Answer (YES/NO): YES